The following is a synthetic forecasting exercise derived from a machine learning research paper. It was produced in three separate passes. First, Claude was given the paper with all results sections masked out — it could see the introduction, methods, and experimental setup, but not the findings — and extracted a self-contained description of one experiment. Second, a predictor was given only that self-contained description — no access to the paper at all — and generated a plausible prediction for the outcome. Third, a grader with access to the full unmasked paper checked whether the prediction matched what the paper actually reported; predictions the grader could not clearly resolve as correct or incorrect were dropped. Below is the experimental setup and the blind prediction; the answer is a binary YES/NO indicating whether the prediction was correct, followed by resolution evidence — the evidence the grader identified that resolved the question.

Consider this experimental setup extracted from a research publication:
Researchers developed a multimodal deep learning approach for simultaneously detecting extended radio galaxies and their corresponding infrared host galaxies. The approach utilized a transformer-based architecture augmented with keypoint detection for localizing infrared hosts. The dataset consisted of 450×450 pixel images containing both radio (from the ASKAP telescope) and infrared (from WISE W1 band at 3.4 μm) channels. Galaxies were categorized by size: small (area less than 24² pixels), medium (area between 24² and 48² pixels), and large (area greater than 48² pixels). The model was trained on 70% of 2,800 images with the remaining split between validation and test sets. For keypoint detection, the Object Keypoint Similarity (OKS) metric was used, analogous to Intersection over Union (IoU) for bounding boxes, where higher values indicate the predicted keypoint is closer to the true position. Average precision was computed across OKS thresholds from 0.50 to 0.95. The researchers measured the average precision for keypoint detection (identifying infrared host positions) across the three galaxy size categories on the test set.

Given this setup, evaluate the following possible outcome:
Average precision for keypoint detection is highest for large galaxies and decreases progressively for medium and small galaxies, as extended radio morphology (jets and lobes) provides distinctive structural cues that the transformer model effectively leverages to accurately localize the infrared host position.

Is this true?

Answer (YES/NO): NO